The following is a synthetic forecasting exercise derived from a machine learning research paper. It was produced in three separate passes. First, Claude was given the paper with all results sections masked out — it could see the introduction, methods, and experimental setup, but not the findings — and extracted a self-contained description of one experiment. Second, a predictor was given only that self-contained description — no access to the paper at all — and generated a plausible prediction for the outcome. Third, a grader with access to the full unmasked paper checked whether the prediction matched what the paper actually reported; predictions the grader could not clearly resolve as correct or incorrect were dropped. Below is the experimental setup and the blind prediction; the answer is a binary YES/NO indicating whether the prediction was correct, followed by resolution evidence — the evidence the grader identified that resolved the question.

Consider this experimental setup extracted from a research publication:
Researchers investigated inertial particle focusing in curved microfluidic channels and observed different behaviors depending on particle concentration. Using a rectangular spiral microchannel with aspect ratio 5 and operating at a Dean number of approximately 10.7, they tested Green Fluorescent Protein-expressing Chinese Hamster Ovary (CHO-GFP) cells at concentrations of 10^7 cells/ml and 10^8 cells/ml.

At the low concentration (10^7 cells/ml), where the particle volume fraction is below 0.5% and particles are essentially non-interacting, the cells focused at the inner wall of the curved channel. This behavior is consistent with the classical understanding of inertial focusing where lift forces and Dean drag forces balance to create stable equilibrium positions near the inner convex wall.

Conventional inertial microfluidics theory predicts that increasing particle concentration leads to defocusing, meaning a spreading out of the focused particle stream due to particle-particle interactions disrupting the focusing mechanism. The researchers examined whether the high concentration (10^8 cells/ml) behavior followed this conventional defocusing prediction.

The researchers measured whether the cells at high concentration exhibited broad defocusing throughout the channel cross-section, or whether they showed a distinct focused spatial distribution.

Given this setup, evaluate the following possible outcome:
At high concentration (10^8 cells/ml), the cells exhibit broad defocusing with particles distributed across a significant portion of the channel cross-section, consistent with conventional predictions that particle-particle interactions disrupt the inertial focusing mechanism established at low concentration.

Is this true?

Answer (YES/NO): NO